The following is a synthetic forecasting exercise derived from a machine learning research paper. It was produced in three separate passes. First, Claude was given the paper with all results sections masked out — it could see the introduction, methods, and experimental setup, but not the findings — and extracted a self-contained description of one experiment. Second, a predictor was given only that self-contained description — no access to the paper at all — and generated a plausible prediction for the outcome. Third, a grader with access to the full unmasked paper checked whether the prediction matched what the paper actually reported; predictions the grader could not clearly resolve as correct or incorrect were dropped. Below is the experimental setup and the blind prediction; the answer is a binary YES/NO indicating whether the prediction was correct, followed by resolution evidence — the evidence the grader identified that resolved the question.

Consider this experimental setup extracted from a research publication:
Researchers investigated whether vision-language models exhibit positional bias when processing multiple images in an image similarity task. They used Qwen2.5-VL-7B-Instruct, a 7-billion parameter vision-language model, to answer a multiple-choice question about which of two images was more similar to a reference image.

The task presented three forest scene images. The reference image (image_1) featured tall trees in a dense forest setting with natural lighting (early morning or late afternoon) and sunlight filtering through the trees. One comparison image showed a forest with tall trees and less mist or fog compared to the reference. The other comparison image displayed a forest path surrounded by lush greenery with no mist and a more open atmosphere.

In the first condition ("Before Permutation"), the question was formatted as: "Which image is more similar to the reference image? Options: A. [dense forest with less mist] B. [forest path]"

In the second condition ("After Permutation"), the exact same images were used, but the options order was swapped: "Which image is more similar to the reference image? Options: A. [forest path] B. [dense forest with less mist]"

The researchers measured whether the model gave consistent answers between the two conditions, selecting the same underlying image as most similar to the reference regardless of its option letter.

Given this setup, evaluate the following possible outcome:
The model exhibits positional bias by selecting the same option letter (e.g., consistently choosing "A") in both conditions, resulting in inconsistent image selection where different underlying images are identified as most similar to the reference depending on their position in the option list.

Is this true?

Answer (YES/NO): YES